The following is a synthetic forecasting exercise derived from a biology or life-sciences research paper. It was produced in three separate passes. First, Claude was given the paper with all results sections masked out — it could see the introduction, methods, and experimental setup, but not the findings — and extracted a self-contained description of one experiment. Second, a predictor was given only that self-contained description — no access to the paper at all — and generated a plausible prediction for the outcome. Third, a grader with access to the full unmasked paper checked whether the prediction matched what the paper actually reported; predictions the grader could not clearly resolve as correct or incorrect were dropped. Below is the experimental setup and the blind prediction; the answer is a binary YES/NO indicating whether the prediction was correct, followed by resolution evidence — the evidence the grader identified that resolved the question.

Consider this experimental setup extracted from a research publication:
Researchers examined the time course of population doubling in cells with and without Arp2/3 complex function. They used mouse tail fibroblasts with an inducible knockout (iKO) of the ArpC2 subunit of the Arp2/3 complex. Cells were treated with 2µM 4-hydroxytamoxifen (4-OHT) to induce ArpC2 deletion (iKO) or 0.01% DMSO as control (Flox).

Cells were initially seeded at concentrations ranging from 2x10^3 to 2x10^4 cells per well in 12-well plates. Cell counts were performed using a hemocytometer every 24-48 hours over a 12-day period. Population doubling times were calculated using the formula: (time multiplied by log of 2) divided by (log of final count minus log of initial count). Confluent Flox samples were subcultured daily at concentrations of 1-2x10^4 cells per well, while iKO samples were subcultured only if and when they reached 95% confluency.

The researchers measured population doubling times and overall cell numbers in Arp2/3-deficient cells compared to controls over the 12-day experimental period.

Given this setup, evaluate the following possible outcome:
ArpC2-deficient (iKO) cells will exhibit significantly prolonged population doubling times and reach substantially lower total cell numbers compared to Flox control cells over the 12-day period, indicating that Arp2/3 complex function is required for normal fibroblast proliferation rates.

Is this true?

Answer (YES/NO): YES